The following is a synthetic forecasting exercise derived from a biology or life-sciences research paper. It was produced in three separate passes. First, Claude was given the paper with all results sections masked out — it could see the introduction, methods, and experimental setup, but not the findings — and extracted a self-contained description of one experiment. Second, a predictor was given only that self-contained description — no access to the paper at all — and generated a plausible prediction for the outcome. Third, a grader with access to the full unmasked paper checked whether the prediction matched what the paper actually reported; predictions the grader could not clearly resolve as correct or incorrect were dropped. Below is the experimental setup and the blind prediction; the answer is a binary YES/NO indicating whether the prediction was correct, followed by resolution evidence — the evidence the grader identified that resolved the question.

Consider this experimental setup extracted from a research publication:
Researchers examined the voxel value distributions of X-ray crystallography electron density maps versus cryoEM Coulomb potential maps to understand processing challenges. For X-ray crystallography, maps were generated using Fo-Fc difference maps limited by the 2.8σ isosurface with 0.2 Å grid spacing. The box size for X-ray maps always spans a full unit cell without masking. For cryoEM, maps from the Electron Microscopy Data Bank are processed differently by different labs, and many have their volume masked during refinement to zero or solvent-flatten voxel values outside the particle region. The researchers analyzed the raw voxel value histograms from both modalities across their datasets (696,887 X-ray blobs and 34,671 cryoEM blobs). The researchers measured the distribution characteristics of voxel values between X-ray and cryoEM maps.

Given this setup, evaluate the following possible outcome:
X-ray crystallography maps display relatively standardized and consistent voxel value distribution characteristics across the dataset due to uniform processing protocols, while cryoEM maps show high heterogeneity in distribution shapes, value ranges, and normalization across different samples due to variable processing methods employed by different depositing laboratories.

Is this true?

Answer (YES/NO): YES